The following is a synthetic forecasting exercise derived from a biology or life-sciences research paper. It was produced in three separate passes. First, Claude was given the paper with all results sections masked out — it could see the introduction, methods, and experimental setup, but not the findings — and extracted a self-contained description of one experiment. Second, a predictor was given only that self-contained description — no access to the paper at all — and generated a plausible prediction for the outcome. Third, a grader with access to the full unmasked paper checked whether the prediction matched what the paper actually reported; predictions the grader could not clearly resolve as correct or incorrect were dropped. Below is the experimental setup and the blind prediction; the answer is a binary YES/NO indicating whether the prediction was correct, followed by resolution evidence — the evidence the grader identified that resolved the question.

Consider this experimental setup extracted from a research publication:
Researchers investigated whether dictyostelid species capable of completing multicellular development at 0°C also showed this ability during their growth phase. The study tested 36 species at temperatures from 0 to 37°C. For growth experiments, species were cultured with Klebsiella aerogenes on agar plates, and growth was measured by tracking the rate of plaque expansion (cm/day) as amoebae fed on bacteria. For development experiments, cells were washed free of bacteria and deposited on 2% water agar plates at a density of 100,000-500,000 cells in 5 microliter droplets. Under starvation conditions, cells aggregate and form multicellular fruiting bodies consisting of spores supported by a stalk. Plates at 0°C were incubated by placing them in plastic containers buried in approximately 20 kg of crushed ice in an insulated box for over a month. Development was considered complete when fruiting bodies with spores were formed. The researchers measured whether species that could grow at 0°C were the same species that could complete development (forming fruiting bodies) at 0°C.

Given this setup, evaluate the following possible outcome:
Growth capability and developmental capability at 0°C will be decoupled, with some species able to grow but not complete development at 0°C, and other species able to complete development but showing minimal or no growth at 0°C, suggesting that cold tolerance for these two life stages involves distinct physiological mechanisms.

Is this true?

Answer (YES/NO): NO